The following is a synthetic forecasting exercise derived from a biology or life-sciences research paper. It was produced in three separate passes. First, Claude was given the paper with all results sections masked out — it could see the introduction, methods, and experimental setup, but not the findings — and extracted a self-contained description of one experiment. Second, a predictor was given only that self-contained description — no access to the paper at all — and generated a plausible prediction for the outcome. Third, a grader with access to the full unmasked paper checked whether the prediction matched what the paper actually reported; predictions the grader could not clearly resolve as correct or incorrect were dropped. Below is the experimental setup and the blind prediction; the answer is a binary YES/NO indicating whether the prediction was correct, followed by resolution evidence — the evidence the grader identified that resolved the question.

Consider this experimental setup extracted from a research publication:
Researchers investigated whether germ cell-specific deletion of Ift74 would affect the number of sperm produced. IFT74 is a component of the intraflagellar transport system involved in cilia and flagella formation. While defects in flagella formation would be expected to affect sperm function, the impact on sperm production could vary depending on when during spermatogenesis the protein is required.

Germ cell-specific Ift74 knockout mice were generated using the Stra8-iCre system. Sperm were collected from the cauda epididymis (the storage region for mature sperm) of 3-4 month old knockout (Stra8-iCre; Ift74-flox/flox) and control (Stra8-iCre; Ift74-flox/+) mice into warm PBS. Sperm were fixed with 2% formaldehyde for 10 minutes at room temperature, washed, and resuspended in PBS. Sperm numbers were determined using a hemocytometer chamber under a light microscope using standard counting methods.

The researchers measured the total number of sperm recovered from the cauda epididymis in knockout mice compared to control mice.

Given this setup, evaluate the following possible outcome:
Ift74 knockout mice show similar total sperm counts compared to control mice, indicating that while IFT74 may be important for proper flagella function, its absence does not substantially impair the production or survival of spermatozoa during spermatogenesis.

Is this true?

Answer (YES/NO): NO